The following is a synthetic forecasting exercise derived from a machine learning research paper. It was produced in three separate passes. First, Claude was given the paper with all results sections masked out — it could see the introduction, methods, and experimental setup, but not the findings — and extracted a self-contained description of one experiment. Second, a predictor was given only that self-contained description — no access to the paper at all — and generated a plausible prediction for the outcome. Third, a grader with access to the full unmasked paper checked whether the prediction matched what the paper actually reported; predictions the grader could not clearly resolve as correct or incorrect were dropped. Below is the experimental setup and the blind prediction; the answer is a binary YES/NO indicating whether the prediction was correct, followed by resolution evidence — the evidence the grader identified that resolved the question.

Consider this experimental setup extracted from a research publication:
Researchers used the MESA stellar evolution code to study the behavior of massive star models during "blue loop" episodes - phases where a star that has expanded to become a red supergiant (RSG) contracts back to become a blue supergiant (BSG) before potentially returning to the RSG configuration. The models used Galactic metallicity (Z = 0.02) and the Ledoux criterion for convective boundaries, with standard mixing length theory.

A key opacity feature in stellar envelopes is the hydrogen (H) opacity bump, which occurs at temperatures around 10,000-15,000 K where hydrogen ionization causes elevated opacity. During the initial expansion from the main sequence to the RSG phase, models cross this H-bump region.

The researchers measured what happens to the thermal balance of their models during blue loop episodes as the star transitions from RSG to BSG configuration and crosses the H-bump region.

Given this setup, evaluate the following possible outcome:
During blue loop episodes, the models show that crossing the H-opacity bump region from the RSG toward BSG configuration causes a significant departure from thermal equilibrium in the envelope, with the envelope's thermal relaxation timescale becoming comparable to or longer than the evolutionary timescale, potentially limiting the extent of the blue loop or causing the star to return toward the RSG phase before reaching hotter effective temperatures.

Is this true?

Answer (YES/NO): NO